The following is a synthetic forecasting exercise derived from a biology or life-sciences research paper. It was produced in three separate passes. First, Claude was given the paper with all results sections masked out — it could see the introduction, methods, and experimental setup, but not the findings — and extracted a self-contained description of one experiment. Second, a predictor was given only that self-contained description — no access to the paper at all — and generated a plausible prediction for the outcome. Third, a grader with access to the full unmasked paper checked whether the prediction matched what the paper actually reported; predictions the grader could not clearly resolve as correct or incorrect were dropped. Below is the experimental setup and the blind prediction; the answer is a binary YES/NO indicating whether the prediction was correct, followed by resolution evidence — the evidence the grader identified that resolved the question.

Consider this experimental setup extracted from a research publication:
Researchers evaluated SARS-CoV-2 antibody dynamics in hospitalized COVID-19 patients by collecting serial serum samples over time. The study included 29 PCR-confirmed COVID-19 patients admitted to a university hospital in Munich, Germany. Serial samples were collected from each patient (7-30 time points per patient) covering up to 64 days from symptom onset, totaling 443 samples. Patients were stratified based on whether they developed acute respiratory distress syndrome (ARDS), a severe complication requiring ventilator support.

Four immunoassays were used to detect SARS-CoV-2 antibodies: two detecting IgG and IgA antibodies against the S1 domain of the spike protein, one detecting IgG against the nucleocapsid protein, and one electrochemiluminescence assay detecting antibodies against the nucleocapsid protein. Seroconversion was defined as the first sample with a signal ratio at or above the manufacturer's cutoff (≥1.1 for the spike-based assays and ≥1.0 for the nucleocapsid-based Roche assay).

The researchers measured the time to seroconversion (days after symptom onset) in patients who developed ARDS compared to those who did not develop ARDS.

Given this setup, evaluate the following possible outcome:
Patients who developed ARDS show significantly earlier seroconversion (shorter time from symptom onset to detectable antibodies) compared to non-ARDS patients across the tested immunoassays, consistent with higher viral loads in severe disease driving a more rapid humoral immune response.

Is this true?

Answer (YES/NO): NO